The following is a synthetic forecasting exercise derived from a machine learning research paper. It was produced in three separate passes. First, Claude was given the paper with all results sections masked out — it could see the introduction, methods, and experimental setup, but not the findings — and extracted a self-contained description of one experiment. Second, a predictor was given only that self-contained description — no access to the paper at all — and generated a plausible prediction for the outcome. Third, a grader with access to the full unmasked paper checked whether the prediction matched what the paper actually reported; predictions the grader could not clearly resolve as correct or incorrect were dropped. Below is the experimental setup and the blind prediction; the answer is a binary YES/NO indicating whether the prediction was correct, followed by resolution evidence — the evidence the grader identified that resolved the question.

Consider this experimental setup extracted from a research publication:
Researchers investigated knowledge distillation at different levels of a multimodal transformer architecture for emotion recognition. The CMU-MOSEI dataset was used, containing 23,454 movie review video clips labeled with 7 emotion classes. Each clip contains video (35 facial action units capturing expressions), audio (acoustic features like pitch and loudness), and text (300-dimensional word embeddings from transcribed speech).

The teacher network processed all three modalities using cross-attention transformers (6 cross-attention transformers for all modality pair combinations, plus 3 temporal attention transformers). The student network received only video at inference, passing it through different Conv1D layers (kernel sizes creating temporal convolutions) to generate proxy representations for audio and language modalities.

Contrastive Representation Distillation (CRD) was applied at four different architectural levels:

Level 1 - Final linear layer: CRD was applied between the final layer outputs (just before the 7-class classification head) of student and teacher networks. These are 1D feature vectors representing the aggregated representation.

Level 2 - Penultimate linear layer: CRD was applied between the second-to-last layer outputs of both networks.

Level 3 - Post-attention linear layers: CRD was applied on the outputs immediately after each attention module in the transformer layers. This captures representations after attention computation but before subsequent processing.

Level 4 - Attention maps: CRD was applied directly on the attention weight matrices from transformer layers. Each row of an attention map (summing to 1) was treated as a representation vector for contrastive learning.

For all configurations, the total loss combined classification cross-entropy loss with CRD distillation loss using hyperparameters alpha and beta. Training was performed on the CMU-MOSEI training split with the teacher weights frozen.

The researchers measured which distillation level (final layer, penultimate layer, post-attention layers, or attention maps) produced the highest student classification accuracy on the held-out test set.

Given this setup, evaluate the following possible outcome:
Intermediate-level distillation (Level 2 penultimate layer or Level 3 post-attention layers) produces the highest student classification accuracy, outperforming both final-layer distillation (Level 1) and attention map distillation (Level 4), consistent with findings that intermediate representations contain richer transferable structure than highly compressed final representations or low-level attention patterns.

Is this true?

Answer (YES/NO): NO